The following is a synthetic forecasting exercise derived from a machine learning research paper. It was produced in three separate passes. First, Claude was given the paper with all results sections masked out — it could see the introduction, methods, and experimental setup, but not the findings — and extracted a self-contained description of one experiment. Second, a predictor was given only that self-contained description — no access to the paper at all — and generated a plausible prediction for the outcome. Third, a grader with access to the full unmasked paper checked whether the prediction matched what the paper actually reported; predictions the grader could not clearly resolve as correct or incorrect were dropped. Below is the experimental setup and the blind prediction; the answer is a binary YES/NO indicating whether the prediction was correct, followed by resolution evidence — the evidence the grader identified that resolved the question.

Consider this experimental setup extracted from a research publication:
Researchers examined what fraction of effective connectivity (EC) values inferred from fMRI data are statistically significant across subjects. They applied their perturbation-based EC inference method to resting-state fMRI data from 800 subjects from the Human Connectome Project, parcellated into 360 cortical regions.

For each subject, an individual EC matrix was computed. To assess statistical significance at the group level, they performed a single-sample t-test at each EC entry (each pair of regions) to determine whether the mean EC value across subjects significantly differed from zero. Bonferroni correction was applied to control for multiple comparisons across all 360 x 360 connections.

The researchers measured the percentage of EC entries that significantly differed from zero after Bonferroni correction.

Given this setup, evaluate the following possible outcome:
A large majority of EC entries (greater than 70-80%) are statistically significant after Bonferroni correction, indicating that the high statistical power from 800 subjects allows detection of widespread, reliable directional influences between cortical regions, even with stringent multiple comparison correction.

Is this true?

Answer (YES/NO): NO